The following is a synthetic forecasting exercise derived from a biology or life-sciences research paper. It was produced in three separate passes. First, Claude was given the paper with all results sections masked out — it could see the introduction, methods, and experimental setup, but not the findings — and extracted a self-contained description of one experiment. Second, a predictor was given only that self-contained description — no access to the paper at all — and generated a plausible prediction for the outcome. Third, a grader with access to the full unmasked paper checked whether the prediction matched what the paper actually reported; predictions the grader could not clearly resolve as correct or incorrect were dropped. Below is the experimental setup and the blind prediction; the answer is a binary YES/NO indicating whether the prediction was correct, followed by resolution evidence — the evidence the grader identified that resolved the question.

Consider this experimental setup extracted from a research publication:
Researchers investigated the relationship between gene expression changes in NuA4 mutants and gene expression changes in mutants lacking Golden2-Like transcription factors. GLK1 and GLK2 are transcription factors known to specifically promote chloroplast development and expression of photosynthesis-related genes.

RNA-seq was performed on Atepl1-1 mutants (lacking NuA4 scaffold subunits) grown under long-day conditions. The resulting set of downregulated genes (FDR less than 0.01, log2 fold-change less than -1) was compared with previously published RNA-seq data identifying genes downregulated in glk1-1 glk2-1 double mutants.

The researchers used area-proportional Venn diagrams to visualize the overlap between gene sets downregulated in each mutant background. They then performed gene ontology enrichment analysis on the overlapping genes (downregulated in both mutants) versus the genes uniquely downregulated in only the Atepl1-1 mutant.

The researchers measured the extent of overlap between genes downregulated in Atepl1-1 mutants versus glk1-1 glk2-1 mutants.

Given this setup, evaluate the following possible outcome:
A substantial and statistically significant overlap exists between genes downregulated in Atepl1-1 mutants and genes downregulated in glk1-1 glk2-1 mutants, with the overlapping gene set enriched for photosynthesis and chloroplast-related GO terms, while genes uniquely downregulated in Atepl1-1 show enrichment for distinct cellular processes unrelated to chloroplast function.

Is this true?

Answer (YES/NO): NO